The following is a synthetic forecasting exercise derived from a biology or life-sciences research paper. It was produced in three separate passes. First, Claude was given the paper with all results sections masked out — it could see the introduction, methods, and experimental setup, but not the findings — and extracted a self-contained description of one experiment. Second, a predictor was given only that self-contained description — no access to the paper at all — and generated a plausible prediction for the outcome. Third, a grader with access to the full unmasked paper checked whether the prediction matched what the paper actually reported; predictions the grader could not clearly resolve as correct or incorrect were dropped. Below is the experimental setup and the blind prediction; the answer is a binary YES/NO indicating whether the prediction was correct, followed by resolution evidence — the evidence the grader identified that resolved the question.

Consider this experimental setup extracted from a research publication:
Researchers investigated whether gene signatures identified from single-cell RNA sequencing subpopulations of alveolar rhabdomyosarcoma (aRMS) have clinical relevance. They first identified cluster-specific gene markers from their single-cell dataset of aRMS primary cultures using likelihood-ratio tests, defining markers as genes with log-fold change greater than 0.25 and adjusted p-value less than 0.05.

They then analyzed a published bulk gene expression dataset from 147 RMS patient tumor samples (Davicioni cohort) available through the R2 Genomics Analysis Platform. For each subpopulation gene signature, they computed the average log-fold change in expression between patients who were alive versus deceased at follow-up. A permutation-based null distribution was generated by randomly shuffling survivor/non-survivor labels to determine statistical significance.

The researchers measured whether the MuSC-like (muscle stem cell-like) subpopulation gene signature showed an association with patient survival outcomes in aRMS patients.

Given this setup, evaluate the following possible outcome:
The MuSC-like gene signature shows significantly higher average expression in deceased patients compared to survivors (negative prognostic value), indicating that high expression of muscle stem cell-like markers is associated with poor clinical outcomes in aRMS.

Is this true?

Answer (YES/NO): YES